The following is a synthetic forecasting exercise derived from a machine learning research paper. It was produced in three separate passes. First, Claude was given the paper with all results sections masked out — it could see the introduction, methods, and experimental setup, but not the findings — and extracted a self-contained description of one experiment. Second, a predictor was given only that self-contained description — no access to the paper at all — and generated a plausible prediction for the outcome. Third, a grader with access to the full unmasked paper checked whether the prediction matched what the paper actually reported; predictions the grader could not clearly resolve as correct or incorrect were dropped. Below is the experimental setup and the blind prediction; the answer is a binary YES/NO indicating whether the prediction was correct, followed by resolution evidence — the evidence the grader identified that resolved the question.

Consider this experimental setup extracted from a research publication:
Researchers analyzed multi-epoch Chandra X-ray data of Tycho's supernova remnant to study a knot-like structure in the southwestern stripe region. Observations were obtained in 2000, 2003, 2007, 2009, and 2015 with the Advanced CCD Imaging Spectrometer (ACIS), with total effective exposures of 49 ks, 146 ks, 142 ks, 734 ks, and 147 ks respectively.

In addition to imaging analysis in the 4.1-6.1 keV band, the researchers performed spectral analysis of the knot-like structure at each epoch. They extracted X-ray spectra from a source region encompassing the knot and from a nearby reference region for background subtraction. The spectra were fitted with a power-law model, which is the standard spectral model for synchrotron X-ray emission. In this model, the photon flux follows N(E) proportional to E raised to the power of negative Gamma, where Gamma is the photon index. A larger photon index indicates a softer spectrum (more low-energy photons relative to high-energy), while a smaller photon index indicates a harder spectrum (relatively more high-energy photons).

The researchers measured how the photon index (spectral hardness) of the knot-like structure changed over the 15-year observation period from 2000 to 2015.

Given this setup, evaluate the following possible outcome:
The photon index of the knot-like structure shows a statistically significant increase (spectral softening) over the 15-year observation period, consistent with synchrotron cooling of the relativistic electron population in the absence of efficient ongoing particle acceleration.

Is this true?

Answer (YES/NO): NO